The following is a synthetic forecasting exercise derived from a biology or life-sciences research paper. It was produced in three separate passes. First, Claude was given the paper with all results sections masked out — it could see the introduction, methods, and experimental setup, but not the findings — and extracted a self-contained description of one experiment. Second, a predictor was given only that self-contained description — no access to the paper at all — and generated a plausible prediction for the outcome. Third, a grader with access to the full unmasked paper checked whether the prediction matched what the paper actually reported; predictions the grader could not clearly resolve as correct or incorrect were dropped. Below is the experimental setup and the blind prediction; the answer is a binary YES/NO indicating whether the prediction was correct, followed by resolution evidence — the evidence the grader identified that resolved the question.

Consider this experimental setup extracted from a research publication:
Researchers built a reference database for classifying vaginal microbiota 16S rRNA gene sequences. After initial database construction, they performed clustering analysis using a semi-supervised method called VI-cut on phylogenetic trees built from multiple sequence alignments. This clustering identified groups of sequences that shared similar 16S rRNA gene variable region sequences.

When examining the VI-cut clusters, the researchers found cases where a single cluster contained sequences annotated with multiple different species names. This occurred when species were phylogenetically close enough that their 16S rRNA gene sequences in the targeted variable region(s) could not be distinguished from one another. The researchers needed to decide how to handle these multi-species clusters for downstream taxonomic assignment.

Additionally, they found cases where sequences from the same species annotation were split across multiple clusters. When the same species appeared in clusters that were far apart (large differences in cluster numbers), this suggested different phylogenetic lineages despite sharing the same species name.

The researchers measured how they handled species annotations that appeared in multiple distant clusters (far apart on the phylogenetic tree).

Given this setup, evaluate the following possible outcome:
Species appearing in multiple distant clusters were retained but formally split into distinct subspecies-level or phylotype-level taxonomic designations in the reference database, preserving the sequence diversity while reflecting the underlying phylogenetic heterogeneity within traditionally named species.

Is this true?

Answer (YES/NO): NO